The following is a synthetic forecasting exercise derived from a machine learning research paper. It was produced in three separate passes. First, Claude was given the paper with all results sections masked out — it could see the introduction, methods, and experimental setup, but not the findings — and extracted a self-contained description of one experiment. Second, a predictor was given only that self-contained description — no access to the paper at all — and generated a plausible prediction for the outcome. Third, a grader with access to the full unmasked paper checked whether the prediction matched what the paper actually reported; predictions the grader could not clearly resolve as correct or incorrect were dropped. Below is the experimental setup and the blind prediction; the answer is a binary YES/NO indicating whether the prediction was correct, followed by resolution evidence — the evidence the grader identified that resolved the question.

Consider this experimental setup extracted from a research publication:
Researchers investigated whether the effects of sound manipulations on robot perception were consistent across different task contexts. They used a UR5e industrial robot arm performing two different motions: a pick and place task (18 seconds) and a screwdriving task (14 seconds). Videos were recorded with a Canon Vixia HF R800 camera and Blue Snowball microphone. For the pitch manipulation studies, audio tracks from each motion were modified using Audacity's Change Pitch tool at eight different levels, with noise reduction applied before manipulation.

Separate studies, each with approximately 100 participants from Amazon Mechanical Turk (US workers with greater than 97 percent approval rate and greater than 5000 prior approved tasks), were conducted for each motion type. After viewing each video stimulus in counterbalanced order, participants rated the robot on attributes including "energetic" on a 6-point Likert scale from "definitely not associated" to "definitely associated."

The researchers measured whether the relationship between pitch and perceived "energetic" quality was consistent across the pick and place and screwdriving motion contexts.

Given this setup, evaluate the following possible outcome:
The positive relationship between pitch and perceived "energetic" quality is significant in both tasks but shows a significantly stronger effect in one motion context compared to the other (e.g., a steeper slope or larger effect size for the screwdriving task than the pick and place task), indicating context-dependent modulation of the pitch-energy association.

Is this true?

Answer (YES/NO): NO